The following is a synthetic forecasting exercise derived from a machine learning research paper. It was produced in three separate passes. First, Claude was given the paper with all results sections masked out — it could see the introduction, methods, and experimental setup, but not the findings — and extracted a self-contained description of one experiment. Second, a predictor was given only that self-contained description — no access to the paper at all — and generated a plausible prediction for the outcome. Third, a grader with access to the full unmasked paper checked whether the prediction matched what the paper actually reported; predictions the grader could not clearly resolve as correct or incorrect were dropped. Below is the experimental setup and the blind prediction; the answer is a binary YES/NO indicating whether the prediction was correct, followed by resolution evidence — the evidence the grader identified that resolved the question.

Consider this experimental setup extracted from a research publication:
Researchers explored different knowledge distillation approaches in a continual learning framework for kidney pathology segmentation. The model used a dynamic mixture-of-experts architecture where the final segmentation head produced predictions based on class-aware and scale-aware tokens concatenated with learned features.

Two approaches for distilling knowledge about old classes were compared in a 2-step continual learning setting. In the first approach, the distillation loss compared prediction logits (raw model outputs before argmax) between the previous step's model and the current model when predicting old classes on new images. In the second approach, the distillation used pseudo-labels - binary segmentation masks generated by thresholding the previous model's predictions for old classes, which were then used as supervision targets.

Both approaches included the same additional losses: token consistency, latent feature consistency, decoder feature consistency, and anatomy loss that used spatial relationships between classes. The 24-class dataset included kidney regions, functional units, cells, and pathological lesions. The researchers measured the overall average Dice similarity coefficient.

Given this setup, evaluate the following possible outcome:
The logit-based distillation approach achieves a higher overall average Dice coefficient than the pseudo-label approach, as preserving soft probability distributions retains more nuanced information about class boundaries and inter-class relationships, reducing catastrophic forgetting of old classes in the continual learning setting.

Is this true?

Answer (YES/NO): YES